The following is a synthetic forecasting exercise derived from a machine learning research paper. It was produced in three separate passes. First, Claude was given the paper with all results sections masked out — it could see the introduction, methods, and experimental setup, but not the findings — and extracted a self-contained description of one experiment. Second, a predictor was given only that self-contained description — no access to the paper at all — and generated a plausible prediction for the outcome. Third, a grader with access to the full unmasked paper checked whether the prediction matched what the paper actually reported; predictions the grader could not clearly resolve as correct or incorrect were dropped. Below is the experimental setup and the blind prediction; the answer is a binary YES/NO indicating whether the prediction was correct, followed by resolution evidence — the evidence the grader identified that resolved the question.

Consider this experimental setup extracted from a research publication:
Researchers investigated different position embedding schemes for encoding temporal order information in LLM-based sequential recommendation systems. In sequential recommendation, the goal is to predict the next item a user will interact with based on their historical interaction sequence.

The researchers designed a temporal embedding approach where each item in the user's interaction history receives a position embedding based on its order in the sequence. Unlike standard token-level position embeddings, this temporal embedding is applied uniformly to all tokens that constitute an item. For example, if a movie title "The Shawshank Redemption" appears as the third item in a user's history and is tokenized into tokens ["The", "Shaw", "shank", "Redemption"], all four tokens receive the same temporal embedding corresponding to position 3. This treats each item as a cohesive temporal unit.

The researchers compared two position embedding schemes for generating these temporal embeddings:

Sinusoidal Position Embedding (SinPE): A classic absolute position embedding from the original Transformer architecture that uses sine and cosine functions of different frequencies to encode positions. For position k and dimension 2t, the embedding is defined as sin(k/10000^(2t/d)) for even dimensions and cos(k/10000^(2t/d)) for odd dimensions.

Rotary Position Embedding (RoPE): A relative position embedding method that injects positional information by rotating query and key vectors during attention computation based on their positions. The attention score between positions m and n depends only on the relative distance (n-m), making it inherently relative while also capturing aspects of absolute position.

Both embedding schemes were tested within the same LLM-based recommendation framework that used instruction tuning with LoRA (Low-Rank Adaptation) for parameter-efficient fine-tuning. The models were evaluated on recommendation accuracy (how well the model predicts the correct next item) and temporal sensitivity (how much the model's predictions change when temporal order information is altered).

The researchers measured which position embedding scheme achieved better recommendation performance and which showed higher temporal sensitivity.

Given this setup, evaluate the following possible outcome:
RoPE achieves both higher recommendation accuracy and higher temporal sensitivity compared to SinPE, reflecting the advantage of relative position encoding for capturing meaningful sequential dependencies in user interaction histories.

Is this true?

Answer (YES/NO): NO